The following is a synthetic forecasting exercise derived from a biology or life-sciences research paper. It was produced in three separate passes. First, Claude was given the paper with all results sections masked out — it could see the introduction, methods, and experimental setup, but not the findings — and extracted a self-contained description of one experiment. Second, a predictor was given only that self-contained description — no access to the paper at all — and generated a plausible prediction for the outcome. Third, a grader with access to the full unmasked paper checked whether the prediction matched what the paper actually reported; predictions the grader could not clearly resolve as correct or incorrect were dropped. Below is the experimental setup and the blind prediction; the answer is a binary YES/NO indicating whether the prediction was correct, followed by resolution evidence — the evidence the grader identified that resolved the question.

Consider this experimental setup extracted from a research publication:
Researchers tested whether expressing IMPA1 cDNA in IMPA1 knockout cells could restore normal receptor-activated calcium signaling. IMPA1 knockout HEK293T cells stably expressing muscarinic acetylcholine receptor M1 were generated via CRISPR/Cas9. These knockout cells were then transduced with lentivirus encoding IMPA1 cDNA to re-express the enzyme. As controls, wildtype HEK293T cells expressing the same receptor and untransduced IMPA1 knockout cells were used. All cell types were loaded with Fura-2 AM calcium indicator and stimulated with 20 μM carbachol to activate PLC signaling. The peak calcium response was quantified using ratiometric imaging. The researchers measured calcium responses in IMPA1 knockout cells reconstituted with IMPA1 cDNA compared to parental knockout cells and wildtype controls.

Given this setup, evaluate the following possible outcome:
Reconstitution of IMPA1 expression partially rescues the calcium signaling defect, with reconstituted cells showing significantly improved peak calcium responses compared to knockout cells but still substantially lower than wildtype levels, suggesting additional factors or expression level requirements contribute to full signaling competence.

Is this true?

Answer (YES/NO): NO